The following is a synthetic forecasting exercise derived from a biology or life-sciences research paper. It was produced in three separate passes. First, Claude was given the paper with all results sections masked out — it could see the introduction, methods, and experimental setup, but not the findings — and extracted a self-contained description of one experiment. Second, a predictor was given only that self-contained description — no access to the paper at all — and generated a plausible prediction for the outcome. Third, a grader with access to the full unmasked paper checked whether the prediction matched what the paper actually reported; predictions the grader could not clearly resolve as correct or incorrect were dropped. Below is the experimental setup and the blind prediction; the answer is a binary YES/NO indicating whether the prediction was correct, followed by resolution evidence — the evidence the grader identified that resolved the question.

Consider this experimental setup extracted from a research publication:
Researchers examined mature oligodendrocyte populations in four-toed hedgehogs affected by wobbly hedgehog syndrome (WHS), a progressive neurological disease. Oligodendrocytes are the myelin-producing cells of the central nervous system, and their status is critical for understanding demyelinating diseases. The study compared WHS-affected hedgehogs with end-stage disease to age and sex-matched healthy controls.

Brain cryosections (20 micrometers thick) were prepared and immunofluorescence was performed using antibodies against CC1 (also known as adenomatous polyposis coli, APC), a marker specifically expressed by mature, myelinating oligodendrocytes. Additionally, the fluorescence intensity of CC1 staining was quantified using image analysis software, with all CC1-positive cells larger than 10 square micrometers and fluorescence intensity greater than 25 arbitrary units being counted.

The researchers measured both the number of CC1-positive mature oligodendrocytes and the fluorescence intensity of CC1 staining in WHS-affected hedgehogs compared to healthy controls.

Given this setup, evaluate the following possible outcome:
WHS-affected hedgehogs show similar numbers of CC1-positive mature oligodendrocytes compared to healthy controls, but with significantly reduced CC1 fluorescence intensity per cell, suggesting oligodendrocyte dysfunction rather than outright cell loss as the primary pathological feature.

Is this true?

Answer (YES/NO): NO